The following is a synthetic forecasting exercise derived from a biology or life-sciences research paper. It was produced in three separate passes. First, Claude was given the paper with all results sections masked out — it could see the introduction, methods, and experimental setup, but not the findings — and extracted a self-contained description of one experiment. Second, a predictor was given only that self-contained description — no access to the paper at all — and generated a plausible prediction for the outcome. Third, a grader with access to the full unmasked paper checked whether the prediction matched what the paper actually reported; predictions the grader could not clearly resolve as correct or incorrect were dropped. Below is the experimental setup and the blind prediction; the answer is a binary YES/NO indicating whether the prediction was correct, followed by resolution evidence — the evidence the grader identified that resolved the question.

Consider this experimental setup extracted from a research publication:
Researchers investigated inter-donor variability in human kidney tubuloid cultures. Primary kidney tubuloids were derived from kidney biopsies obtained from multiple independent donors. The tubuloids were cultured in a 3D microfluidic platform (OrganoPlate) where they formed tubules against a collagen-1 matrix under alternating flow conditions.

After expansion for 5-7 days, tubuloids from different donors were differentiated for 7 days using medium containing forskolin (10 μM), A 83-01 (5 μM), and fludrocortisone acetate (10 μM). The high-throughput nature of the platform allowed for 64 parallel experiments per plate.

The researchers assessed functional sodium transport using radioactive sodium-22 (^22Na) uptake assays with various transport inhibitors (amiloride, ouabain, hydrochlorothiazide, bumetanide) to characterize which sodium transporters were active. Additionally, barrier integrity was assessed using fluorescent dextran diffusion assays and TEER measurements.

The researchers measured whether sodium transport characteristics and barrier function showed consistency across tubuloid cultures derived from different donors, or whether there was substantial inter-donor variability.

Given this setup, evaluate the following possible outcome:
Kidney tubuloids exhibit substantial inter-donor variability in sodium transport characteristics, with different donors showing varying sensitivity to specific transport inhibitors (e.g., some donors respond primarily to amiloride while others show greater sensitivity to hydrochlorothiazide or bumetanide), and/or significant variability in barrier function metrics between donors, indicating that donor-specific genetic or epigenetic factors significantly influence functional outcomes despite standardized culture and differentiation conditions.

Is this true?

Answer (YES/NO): YES